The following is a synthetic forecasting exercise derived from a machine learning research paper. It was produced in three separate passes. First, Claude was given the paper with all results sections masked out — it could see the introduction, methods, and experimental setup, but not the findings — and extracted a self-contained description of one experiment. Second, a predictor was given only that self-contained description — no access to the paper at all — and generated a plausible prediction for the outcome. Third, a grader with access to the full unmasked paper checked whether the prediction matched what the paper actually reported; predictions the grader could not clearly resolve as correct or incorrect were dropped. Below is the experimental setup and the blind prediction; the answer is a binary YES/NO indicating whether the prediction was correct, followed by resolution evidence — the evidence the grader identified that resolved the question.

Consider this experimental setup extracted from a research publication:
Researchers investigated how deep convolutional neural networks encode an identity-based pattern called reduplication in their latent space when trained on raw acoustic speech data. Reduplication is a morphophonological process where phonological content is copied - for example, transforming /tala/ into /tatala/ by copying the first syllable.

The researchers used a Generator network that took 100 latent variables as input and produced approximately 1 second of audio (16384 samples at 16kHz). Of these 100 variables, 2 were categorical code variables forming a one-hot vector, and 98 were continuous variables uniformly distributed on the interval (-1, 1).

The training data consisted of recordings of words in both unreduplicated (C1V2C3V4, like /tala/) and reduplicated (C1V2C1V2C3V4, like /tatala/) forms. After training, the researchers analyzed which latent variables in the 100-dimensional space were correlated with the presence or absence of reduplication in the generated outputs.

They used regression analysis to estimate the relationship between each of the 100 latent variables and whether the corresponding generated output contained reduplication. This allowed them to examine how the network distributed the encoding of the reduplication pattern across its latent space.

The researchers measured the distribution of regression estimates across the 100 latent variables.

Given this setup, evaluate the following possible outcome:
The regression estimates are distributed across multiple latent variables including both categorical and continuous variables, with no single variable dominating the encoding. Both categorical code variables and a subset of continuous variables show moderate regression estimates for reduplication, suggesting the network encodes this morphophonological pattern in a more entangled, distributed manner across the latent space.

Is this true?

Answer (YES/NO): NO